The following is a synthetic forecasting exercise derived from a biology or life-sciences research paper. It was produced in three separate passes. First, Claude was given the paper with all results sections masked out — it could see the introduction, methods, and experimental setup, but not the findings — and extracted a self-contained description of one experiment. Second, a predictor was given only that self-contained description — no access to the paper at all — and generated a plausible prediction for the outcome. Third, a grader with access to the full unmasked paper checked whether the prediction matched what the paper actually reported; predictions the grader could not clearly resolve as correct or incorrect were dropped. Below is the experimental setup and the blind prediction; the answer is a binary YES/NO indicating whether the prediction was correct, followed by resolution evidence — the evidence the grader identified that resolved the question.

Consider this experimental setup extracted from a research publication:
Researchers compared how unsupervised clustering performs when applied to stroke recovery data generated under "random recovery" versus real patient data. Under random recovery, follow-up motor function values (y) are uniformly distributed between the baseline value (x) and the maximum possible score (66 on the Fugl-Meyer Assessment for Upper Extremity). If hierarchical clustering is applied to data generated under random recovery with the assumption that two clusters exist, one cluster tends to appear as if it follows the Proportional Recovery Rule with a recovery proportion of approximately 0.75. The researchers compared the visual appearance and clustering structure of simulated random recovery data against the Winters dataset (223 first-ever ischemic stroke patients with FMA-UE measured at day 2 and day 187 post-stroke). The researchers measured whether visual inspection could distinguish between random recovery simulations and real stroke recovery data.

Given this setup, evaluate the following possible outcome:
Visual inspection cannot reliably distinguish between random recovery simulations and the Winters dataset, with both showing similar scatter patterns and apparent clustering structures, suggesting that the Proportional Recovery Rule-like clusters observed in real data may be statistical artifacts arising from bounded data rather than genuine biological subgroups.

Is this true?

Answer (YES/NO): NO